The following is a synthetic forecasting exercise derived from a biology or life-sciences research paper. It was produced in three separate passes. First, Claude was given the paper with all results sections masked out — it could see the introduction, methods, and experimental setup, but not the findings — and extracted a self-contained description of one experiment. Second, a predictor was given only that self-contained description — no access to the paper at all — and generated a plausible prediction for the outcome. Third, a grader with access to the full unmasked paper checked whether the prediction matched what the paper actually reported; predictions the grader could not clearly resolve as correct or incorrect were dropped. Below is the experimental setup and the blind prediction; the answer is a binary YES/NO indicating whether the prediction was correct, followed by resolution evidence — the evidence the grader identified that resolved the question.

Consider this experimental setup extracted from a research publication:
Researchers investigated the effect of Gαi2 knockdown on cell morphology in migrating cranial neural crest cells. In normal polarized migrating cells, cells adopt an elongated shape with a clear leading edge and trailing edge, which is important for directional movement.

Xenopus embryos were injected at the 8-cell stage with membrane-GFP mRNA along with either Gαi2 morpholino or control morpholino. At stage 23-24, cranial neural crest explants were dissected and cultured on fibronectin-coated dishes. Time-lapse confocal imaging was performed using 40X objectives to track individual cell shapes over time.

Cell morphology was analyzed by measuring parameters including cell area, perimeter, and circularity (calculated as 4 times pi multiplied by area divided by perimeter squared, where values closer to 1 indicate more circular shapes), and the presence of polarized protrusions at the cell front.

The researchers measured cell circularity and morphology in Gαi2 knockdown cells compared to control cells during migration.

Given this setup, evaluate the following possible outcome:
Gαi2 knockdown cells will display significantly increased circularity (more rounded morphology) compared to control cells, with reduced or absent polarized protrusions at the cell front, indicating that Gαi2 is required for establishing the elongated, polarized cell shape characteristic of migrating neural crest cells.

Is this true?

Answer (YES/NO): NO